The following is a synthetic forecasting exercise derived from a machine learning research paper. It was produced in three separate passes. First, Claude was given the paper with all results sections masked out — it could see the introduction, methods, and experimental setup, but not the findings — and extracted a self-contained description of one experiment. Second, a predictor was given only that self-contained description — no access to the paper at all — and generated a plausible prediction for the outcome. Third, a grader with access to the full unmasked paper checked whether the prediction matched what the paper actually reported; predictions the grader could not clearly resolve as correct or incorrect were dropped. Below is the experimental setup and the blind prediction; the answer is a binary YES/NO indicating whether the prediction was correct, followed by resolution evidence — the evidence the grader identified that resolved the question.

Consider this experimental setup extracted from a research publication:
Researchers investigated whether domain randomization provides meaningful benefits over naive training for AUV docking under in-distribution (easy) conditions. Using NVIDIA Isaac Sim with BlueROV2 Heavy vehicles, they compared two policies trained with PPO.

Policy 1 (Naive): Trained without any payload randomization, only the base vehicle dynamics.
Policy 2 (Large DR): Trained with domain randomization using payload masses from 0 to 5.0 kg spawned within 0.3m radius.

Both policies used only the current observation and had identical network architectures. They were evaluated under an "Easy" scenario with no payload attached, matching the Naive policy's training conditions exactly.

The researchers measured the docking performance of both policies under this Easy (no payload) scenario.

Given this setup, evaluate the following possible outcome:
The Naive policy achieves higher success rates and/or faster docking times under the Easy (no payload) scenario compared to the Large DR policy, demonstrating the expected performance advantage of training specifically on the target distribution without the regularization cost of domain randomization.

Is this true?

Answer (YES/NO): NO